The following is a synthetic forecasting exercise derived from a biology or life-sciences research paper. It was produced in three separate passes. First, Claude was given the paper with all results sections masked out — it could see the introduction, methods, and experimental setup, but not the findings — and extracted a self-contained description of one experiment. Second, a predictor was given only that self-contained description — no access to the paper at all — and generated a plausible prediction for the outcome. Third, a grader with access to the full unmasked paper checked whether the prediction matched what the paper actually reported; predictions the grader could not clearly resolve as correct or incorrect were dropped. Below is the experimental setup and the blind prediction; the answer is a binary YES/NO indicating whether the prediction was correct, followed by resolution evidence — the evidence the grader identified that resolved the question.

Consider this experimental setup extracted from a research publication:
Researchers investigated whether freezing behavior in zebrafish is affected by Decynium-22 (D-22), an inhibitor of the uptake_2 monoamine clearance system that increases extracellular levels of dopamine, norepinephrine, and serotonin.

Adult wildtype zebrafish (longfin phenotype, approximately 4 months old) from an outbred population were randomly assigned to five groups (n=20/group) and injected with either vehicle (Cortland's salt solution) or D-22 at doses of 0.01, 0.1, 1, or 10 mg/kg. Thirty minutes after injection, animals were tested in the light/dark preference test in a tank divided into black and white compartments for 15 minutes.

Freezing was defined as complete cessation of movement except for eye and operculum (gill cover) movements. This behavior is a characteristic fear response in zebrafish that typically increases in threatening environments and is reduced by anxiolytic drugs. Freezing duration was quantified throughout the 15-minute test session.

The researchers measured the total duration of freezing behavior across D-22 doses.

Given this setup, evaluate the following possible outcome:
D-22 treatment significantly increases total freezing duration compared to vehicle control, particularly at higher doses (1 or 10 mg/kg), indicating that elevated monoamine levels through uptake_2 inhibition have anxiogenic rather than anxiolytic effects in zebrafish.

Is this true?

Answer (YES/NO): NO